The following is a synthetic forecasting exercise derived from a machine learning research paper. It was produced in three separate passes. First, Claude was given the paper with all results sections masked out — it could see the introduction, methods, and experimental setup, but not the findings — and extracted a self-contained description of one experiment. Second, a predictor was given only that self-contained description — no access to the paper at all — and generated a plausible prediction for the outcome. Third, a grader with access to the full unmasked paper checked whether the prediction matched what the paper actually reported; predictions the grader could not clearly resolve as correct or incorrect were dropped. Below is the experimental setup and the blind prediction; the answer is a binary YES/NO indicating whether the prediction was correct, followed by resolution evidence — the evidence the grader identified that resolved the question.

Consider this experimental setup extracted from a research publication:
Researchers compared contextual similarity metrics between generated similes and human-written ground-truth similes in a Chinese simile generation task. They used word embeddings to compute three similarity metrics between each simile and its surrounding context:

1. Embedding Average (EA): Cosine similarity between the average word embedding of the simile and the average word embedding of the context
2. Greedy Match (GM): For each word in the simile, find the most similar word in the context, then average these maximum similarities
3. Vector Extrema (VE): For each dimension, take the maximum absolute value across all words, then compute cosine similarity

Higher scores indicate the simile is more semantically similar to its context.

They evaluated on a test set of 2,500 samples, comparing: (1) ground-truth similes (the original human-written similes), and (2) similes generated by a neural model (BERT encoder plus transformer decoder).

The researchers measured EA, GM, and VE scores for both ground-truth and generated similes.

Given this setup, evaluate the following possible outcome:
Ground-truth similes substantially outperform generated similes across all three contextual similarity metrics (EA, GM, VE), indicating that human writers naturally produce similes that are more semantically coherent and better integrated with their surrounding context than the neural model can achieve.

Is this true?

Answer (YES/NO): NO